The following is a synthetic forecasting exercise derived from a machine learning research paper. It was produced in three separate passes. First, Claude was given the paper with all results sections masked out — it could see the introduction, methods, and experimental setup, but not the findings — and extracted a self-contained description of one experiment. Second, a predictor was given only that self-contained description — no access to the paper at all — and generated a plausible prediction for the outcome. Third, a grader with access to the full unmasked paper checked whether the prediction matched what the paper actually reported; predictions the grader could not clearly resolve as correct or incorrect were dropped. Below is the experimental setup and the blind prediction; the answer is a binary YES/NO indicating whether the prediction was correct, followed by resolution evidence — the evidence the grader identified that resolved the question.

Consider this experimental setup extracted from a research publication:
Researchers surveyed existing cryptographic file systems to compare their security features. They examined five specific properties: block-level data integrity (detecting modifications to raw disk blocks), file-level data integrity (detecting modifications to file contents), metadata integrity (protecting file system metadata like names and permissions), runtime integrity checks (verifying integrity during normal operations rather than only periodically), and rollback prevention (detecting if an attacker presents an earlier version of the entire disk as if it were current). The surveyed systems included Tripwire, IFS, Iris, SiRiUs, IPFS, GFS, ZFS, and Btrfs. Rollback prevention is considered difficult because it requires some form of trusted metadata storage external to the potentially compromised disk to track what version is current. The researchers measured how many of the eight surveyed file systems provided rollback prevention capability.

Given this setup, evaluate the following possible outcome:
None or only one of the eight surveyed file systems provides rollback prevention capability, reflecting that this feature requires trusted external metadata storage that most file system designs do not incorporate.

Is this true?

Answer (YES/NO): YES